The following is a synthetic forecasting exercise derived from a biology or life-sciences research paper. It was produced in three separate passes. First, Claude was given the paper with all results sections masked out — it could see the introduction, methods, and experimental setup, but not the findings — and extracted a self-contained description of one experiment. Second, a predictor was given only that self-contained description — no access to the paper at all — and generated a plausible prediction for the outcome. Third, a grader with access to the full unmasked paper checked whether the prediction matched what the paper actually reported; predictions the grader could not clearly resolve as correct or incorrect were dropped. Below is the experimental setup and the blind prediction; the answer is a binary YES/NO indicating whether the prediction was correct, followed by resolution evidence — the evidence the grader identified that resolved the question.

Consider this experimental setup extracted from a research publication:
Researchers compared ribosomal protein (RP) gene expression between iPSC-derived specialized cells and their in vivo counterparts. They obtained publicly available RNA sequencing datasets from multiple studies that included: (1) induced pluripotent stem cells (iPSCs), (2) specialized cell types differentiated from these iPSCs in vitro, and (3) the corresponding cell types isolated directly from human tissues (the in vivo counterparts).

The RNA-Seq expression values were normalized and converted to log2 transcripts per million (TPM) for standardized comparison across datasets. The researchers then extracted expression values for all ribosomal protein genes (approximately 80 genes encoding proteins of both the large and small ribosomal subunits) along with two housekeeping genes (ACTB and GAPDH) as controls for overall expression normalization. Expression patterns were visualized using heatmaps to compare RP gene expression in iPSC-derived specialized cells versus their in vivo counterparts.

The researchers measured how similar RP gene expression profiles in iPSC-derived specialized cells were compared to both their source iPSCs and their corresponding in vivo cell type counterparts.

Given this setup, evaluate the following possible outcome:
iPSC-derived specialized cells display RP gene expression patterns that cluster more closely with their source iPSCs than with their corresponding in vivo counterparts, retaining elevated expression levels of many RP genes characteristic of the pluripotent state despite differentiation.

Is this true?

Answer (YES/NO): NO